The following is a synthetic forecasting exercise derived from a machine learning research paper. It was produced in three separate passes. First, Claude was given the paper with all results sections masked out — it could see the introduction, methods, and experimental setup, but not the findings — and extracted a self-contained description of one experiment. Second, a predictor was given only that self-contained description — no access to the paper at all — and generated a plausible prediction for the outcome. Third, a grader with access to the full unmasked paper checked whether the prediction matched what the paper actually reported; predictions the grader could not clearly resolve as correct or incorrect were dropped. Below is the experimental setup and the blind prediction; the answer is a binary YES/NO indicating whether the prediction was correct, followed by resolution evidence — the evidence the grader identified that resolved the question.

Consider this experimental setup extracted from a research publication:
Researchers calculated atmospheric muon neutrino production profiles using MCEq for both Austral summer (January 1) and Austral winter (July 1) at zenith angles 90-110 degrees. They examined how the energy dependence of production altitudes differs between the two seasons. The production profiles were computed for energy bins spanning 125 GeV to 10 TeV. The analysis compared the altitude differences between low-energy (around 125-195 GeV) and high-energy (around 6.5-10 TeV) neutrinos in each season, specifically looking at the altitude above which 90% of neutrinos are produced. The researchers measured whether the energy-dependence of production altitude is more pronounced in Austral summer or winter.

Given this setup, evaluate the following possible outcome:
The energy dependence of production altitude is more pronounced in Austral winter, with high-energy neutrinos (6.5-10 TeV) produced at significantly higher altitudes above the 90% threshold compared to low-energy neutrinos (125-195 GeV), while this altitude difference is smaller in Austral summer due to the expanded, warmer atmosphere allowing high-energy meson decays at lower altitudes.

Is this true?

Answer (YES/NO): NO